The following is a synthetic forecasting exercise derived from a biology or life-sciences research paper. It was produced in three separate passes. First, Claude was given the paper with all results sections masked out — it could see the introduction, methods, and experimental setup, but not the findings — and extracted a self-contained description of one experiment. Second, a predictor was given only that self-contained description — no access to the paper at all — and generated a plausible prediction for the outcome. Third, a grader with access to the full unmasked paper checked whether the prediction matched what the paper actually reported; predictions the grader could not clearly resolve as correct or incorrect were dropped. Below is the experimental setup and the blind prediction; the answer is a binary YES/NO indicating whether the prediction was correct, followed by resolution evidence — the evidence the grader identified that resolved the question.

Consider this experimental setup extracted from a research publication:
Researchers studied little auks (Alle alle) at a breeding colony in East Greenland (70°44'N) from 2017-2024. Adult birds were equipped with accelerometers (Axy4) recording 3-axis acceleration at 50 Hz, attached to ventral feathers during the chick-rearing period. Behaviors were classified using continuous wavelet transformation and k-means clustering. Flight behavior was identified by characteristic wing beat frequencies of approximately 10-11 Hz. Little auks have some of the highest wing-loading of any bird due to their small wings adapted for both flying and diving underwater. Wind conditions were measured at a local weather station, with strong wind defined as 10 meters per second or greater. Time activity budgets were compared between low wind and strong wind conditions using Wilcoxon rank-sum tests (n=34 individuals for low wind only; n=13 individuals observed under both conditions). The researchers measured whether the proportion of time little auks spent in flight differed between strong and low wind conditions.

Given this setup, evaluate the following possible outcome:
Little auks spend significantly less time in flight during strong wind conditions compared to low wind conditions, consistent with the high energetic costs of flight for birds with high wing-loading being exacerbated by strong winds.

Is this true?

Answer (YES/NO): NO